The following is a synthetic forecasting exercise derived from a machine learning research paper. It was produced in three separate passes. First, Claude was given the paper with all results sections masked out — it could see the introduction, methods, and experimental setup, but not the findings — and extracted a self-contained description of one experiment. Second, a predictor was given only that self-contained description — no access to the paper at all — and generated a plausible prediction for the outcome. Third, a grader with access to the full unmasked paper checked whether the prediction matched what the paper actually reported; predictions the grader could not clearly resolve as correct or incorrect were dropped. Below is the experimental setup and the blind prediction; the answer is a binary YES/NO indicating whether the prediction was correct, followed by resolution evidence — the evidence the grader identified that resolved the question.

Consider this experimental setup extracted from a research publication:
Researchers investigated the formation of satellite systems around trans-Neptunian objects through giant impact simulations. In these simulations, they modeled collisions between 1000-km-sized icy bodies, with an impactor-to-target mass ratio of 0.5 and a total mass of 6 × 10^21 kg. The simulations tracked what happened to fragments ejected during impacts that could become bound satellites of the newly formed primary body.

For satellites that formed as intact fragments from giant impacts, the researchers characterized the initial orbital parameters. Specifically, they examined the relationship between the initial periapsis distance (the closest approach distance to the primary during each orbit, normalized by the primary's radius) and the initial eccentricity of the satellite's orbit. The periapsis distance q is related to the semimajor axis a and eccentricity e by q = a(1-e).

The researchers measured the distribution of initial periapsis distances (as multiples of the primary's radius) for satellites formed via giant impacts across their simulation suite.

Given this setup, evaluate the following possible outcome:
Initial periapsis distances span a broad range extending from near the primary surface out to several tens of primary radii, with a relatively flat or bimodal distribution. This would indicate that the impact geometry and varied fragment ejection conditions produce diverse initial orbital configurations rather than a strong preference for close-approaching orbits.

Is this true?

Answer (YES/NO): NO